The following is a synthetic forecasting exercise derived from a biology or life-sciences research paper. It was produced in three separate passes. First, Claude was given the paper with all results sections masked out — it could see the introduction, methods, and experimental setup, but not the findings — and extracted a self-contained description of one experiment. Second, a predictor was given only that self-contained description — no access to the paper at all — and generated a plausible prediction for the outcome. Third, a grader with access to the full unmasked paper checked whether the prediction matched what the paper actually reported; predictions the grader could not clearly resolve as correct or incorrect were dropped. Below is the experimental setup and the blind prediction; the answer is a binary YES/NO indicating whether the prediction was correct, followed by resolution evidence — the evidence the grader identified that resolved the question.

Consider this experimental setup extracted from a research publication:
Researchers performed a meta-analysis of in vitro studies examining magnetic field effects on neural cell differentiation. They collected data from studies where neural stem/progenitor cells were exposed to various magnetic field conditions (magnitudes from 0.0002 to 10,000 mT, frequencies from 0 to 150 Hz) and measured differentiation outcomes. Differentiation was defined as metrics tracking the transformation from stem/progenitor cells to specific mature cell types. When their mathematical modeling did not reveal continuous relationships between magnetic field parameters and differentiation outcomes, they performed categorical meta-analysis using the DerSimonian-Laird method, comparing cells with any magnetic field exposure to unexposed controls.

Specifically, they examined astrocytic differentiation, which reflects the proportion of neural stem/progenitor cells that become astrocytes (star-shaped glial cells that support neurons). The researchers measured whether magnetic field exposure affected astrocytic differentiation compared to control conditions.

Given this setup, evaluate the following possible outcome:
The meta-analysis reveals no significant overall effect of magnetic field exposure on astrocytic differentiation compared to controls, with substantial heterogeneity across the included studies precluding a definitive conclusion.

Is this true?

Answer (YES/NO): NO